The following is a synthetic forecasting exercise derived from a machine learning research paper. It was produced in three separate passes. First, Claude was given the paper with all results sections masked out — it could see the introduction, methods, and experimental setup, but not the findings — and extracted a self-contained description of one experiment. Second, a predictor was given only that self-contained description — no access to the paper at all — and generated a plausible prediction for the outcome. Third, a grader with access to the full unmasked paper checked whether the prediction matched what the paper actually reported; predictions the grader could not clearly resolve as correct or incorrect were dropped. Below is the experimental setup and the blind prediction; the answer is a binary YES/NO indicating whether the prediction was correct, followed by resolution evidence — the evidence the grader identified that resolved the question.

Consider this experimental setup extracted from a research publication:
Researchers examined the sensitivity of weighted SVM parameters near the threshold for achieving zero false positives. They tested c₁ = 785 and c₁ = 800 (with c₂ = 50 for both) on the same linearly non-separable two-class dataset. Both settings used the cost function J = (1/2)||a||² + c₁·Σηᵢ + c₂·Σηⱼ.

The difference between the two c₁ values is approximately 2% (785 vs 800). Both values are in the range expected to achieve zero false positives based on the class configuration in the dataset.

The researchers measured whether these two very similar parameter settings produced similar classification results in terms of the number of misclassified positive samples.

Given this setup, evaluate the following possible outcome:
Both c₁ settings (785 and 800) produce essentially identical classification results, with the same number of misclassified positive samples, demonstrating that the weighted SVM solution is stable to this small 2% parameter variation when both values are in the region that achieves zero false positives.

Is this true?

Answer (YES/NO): NO